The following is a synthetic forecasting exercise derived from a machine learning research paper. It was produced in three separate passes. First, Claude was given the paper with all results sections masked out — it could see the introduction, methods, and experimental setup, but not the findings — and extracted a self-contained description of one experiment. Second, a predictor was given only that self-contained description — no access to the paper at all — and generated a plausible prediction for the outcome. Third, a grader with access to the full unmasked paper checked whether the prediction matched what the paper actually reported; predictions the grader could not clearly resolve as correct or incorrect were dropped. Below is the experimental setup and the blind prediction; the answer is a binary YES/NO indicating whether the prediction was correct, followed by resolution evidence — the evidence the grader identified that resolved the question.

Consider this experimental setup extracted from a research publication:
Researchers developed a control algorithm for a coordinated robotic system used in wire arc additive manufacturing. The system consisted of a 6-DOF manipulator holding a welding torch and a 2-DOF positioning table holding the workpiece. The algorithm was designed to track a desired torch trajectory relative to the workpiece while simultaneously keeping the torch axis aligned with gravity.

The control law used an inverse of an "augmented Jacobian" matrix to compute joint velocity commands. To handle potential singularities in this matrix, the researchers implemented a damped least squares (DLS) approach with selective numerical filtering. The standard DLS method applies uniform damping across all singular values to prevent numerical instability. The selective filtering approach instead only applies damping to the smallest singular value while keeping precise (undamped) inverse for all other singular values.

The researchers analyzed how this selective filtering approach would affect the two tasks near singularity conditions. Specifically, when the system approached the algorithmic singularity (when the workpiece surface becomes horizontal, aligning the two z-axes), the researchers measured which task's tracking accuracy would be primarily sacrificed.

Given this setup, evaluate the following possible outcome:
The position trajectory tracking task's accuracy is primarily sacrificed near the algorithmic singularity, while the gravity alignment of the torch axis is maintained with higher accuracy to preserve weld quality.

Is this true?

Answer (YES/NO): NO